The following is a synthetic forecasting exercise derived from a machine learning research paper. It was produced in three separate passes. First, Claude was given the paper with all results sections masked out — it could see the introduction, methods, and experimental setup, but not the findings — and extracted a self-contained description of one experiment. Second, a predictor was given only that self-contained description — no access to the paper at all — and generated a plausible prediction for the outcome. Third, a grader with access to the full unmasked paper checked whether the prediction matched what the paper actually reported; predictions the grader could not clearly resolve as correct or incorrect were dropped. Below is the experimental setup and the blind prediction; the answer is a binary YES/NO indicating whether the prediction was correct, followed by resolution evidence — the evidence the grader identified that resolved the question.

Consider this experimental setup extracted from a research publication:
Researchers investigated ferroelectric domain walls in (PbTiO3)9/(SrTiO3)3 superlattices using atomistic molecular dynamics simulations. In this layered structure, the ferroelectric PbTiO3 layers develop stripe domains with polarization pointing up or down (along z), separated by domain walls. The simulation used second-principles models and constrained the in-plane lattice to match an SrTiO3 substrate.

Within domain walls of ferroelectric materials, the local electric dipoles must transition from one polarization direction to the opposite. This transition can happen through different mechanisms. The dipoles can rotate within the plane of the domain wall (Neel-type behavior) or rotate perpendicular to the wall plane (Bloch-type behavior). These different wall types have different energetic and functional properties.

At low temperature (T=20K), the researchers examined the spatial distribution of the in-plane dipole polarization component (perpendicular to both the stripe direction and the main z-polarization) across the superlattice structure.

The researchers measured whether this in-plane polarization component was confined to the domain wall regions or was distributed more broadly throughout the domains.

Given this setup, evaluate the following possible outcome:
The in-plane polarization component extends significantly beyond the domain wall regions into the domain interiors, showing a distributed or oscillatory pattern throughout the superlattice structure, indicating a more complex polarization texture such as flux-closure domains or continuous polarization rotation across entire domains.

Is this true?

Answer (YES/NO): NO